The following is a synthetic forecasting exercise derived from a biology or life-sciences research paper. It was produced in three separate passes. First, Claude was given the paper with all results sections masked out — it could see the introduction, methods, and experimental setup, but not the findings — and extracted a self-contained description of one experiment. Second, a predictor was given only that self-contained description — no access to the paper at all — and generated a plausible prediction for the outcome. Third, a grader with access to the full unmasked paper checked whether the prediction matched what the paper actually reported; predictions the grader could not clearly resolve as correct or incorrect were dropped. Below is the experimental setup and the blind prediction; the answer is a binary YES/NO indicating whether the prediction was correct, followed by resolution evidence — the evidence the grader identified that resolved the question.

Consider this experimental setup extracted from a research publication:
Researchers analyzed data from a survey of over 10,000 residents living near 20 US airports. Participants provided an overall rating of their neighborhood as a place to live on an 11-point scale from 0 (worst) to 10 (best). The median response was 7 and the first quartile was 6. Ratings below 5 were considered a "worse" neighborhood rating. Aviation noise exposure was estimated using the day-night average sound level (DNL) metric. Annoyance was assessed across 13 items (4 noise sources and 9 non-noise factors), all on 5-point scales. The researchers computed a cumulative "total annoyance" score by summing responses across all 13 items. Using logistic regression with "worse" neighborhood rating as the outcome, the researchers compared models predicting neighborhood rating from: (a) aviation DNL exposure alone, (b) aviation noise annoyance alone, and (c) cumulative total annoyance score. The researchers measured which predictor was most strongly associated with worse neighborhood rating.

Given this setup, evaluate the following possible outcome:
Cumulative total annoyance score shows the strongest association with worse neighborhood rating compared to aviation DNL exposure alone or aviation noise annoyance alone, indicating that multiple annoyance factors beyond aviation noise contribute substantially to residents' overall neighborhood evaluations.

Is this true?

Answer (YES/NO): YES